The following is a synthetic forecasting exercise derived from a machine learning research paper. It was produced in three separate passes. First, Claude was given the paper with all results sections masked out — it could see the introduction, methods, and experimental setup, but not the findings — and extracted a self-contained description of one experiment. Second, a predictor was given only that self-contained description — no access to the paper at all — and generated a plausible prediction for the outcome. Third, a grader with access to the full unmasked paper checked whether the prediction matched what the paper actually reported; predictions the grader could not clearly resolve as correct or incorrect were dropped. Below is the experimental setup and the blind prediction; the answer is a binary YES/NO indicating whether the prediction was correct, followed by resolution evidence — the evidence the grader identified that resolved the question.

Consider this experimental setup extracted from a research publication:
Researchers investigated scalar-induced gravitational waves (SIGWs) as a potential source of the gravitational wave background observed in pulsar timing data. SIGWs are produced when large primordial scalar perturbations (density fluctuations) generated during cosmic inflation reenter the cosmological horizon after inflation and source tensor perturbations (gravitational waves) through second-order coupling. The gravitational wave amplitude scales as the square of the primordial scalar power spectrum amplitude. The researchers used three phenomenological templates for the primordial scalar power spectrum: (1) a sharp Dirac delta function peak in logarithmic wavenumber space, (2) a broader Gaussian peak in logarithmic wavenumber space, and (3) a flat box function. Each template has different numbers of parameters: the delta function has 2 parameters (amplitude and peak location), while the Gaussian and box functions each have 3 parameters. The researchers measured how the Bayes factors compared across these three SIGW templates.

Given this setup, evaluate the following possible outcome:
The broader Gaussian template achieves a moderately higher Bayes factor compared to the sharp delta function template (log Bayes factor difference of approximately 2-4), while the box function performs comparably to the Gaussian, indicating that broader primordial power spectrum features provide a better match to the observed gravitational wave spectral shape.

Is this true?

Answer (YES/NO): NO